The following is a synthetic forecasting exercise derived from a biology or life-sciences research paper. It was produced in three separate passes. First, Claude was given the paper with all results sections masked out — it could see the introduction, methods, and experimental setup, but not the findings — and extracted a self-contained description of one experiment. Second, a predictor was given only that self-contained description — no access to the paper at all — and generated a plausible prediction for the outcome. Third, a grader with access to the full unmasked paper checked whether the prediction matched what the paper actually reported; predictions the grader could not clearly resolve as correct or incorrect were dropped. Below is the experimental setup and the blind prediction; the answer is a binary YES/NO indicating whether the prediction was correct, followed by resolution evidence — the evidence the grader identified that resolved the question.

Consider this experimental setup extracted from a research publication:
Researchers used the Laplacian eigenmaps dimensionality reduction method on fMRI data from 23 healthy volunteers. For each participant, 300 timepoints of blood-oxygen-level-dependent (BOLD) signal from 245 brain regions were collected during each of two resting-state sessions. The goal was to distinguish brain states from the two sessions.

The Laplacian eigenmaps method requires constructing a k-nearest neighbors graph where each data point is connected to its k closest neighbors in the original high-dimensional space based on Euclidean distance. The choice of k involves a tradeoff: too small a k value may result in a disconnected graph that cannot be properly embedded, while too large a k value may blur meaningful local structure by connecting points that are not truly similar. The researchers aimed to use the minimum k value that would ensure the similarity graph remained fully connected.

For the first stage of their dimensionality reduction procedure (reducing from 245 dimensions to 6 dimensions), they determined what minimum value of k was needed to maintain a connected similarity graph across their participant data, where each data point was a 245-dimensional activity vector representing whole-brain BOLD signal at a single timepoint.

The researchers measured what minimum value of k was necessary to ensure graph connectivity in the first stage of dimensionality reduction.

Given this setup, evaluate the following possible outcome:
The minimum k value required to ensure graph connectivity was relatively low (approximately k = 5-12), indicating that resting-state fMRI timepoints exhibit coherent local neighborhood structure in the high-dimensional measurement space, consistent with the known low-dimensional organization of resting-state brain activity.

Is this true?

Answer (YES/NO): YES